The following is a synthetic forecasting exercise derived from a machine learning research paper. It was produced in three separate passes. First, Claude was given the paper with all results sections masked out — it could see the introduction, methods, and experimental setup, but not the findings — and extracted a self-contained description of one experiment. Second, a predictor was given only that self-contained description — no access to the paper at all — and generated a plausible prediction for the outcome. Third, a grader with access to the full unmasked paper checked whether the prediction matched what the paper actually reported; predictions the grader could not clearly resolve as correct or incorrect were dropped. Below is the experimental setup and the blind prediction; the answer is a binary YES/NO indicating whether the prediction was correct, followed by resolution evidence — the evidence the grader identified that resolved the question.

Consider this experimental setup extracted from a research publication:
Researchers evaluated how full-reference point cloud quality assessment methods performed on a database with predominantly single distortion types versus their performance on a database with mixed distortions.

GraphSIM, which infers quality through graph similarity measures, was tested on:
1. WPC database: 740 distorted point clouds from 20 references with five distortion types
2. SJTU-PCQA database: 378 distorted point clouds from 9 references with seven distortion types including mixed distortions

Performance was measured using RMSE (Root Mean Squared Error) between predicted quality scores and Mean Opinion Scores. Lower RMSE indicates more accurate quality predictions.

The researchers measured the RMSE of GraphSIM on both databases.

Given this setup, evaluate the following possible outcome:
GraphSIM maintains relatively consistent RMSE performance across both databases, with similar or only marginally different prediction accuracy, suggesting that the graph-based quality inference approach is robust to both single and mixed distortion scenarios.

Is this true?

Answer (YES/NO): NO